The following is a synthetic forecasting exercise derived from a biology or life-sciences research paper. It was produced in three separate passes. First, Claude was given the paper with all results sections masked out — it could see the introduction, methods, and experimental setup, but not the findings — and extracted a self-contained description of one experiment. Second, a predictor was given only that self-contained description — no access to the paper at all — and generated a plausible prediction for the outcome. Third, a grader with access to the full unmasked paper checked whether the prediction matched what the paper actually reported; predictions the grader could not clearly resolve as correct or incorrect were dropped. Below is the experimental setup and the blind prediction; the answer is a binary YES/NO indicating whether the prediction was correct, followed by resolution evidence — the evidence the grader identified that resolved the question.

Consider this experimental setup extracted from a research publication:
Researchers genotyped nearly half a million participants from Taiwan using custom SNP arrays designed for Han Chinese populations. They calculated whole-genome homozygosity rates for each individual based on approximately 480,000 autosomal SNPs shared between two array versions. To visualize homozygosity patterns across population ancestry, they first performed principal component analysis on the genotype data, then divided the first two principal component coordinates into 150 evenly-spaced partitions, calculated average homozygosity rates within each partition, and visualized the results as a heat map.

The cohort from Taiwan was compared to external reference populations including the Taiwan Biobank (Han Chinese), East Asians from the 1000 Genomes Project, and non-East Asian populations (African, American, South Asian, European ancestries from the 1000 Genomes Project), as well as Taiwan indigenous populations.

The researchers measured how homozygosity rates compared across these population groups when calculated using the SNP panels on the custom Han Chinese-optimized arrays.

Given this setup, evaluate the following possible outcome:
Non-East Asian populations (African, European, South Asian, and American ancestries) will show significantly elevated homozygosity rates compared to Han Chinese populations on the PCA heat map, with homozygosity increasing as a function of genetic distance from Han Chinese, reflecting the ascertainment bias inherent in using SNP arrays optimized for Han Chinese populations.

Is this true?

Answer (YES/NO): YES